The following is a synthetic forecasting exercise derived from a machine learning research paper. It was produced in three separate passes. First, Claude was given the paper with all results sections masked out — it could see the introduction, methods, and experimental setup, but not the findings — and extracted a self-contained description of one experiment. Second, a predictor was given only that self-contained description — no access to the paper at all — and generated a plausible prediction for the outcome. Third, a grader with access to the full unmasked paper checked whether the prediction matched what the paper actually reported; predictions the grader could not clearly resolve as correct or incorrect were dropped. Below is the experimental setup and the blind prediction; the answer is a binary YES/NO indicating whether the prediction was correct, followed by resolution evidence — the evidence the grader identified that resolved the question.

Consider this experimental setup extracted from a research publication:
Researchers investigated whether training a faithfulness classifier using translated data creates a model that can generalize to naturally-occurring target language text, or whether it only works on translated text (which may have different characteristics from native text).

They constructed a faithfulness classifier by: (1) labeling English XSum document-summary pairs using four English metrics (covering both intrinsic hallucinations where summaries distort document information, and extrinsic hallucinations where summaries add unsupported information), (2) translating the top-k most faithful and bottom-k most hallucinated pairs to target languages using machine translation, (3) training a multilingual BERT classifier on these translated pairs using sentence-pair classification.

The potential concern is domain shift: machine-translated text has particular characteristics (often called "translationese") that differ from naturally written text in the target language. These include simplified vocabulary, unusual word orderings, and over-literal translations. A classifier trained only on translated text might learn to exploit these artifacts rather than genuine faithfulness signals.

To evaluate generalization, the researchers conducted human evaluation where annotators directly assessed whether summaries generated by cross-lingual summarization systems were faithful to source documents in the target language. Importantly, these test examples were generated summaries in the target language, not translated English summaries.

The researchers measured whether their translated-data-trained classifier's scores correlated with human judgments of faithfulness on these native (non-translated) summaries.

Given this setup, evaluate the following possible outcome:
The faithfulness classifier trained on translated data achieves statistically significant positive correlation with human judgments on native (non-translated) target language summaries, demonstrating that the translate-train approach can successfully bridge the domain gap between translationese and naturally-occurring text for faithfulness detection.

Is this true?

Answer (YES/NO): YES